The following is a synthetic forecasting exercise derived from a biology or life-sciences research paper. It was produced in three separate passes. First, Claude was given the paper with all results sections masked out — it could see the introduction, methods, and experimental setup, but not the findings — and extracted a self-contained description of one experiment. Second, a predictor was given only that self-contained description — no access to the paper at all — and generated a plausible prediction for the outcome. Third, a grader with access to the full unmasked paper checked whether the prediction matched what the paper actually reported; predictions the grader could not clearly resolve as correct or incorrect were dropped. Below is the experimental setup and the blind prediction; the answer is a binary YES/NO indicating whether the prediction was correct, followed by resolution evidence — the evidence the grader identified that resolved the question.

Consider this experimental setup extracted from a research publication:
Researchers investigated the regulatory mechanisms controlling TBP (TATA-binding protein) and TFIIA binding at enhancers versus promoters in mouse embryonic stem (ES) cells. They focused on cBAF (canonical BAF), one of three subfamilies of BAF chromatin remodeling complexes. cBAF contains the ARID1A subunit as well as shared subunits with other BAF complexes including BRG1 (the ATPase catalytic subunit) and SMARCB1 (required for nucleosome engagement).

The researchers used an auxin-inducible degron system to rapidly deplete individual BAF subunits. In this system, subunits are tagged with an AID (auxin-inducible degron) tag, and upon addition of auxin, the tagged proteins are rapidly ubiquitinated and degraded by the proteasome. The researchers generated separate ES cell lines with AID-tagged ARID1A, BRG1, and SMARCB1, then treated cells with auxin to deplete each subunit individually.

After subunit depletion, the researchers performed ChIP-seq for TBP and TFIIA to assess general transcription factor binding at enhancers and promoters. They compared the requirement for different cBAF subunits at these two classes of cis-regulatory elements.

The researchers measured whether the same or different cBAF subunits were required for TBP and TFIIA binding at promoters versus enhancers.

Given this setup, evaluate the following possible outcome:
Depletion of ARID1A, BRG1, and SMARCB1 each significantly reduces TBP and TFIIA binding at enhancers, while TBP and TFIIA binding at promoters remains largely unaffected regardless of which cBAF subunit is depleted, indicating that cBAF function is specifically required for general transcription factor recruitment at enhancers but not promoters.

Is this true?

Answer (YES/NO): NO